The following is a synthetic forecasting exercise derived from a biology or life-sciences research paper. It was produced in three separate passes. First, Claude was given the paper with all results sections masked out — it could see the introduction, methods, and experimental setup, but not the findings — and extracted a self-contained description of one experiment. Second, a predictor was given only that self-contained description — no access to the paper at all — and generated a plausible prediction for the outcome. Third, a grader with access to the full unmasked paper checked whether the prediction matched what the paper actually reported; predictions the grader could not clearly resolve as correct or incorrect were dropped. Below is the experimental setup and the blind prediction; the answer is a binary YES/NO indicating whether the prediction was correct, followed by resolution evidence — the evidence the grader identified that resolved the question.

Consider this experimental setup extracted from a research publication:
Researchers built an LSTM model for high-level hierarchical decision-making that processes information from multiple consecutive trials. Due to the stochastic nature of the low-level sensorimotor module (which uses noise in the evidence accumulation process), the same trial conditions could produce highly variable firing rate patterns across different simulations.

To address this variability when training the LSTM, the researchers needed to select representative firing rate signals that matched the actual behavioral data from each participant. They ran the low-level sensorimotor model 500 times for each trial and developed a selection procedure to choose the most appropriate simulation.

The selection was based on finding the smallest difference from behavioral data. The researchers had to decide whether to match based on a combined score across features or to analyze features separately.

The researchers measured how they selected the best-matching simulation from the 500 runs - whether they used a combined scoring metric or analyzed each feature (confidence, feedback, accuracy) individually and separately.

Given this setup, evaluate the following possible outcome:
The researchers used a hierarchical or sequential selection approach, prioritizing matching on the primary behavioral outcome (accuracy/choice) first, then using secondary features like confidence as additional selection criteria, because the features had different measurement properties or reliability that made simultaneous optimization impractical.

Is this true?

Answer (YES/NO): NO